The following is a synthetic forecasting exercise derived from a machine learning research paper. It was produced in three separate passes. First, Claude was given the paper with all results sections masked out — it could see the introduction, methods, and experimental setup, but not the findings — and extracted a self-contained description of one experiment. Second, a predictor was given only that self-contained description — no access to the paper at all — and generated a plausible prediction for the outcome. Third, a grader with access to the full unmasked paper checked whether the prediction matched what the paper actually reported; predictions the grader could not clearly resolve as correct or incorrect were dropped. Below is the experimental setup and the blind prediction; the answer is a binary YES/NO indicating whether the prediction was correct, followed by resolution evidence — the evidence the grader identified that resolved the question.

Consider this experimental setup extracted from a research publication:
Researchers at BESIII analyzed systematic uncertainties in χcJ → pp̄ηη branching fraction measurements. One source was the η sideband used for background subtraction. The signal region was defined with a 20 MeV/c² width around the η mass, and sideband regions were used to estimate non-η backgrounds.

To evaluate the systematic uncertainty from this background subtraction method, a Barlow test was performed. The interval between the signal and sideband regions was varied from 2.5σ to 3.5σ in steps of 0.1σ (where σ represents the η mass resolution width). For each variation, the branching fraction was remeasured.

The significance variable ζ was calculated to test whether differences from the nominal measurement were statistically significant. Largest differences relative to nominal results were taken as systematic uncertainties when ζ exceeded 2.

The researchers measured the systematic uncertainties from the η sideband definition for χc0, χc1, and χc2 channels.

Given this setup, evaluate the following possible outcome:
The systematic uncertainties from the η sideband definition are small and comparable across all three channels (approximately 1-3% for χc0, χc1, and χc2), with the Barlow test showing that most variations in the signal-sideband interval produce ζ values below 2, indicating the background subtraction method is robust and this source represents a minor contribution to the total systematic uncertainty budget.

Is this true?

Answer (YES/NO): NO